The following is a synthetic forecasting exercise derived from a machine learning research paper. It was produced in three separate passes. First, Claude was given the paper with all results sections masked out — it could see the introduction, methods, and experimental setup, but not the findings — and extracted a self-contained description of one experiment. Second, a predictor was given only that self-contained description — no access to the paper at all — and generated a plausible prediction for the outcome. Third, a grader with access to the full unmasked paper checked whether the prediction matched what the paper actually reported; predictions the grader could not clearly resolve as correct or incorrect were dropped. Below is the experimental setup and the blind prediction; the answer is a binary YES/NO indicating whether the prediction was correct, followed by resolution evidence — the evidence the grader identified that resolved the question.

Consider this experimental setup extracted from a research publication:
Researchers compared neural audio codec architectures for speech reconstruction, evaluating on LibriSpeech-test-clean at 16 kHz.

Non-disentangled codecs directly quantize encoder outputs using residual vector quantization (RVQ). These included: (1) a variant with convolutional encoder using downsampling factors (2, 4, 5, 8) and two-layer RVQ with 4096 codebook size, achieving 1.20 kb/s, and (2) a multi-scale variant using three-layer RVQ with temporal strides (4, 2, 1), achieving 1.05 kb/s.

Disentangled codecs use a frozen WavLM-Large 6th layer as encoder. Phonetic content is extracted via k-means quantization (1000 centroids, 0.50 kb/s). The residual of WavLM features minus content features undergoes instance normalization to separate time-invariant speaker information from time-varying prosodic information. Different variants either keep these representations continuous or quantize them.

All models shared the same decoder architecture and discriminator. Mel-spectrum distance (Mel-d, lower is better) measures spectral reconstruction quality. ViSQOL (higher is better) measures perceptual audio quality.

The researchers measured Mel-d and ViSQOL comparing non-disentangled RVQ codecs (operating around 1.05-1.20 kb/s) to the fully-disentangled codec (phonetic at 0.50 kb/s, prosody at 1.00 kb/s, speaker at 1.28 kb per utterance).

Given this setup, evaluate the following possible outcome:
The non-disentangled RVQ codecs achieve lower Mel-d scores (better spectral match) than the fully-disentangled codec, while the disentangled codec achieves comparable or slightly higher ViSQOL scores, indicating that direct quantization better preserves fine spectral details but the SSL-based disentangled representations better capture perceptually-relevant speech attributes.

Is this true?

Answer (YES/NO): NO